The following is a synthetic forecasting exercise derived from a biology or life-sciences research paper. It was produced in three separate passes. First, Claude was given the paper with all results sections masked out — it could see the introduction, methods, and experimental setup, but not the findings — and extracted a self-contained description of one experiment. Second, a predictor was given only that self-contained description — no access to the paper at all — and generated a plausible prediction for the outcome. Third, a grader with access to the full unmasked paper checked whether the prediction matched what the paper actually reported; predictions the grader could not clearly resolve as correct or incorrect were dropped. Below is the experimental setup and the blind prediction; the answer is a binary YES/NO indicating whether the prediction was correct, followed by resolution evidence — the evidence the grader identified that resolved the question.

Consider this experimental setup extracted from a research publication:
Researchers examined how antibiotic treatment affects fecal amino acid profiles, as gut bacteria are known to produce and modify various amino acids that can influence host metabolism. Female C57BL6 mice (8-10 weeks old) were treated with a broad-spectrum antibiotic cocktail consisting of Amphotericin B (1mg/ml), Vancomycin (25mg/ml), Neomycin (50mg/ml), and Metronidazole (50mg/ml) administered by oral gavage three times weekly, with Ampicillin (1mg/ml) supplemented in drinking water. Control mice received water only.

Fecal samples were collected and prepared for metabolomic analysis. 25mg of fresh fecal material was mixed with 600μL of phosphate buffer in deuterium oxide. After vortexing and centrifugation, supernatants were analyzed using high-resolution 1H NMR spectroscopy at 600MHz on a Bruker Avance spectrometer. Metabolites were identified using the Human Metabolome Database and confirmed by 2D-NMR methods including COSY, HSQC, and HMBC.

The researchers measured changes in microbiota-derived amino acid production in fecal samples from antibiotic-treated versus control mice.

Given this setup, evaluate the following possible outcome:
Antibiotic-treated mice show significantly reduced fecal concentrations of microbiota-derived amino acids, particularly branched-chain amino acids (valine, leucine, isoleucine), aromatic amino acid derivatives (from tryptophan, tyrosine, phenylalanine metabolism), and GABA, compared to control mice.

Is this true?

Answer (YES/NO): NO